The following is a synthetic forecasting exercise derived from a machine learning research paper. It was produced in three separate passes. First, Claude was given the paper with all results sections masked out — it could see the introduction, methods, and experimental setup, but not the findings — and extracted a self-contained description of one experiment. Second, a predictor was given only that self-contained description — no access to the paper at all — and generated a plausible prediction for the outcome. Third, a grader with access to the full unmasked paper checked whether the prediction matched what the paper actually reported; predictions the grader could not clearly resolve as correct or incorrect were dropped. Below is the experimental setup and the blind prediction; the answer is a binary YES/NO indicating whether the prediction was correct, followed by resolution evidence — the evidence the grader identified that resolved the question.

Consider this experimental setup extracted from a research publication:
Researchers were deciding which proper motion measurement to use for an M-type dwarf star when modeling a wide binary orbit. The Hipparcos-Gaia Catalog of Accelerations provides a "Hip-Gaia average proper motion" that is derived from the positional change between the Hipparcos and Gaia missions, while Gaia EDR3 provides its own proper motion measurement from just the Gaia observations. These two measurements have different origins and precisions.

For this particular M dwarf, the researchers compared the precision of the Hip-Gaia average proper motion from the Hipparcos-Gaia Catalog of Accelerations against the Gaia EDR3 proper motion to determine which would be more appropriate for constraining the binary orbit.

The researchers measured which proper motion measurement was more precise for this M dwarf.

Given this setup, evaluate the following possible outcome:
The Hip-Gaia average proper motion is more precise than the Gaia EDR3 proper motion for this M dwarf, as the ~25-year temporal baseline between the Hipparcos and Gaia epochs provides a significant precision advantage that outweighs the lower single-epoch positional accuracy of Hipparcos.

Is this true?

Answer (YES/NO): NO